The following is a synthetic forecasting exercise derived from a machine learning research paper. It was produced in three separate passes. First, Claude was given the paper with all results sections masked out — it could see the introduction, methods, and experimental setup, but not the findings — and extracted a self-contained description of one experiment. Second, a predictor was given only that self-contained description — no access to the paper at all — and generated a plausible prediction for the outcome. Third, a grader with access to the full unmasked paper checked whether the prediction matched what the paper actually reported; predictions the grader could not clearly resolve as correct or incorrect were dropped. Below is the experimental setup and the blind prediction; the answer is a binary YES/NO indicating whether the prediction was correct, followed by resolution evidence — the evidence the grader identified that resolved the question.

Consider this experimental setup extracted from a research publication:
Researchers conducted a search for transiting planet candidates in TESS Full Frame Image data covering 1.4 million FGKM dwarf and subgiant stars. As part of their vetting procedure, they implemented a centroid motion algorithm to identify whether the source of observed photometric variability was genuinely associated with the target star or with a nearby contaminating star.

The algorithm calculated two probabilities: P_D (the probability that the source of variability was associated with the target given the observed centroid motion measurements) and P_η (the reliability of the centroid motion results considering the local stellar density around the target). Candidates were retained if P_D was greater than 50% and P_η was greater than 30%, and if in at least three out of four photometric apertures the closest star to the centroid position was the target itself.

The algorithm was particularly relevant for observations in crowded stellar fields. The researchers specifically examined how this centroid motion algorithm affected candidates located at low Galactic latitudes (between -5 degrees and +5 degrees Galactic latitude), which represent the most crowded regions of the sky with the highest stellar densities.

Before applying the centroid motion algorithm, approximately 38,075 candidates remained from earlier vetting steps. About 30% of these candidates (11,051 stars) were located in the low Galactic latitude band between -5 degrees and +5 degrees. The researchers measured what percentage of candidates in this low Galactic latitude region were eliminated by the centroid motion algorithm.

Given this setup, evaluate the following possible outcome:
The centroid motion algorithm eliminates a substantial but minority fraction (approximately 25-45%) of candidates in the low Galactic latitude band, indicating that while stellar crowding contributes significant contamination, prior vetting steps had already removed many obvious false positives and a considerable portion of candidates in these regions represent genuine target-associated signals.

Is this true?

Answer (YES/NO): NO